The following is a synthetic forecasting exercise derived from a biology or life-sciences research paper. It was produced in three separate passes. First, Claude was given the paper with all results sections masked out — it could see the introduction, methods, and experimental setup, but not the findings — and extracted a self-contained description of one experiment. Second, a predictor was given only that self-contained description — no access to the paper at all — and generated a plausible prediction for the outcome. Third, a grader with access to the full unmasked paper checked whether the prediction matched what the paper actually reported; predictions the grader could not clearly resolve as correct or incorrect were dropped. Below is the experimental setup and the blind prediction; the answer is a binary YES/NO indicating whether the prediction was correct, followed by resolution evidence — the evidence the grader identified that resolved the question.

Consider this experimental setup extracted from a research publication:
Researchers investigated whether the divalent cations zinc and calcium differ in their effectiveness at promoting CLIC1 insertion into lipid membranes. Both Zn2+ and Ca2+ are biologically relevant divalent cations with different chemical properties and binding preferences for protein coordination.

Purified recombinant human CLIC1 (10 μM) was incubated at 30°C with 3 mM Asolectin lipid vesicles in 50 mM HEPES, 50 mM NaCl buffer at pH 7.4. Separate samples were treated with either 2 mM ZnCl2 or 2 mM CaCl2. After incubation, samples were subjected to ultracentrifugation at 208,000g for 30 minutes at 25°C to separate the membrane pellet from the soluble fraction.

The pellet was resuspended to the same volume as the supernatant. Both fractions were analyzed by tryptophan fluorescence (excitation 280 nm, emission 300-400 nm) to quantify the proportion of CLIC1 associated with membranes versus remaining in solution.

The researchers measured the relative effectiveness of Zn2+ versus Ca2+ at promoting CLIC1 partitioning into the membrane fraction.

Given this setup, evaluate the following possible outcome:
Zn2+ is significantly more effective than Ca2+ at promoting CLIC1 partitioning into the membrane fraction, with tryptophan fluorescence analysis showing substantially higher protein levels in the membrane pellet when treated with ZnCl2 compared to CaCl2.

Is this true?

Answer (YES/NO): YES